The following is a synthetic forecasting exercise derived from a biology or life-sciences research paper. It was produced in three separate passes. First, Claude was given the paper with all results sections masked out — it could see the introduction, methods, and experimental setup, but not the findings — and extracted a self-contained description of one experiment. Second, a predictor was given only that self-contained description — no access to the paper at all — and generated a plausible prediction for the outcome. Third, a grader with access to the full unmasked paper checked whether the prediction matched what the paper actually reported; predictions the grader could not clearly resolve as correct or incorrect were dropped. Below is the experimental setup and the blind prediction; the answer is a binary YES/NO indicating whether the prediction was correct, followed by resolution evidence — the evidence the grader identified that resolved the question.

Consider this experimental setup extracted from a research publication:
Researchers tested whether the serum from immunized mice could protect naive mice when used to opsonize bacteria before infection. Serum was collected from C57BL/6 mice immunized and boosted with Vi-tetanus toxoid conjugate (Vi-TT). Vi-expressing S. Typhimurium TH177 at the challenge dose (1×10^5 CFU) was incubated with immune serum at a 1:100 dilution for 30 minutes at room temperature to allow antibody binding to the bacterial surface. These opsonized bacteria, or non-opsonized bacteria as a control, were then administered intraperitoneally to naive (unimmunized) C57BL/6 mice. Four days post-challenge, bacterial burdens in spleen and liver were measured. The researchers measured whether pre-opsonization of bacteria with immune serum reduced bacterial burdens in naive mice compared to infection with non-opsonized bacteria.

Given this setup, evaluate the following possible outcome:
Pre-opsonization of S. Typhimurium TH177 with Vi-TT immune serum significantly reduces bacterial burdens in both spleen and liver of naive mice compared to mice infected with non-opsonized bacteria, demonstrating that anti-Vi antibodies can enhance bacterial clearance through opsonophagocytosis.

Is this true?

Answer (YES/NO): NO